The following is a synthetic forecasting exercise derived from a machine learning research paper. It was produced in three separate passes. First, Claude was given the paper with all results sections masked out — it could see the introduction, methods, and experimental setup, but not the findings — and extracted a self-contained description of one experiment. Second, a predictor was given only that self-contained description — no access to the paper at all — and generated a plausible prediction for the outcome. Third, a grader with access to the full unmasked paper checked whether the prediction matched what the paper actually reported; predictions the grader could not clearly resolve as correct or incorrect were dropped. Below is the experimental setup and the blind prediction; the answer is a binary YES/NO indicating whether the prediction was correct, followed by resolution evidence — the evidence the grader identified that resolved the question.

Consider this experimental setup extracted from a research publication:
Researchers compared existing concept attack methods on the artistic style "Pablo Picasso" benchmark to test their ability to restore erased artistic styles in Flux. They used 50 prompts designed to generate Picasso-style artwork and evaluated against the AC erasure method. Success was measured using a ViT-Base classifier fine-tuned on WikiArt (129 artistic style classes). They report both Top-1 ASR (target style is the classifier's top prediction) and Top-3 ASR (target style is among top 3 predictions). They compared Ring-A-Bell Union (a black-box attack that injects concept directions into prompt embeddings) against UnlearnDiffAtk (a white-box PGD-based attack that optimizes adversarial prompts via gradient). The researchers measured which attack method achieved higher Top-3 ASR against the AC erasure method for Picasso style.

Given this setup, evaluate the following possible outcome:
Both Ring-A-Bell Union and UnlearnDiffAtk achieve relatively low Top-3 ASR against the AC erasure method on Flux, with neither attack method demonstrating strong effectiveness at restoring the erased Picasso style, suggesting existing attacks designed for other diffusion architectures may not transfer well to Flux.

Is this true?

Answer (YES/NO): NO